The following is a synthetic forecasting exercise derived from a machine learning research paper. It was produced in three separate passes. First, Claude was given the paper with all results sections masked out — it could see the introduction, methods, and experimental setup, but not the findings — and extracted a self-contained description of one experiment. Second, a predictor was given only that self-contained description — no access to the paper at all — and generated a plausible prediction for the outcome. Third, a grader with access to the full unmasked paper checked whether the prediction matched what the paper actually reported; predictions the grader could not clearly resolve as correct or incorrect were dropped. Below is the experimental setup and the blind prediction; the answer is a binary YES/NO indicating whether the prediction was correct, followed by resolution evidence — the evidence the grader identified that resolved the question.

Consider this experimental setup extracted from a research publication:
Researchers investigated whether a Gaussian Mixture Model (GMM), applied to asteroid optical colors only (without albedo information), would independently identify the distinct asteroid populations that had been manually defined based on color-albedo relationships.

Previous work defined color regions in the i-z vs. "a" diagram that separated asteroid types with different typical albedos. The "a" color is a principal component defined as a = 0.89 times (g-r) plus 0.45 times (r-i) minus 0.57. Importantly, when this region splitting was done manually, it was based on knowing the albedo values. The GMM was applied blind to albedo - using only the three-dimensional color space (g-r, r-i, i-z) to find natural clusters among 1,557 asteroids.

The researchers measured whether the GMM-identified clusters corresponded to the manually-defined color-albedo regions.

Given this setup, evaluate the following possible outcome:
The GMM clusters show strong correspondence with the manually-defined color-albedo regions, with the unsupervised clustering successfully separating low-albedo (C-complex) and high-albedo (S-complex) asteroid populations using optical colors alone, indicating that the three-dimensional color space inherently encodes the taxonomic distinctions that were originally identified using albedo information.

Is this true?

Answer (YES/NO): YES